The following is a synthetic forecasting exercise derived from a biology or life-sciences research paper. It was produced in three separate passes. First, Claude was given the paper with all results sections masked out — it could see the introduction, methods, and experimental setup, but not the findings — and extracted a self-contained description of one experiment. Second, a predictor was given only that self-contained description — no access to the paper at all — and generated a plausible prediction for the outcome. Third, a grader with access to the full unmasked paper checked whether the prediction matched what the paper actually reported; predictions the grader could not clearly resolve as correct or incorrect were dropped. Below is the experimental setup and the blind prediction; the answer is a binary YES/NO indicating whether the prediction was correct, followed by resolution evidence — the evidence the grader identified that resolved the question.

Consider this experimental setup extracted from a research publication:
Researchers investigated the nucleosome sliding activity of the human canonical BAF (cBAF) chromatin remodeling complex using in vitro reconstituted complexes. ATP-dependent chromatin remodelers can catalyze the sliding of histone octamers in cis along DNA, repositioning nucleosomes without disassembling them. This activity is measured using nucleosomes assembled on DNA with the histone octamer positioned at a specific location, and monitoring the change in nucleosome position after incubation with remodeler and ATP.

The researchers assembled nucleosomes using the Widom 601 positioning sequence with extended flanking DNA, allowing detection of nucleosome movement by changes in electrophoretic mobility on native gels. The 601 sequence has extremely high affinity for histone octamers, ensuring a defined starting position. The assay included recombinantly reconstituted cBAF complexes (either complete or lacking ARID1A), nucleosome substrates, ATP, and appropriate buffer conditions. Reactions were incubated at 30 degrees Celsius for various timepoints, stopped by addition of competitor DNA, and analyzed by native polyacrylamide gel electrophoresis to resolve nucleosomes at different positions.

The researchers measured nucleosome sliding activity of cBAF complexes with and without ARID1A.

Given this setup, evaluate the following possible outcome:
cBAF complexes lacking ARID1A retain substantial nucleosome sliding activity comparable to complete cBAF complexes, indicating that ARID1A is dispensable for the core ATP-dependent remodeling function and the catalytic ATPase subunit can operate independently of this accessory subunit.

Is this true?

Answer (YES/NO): YES